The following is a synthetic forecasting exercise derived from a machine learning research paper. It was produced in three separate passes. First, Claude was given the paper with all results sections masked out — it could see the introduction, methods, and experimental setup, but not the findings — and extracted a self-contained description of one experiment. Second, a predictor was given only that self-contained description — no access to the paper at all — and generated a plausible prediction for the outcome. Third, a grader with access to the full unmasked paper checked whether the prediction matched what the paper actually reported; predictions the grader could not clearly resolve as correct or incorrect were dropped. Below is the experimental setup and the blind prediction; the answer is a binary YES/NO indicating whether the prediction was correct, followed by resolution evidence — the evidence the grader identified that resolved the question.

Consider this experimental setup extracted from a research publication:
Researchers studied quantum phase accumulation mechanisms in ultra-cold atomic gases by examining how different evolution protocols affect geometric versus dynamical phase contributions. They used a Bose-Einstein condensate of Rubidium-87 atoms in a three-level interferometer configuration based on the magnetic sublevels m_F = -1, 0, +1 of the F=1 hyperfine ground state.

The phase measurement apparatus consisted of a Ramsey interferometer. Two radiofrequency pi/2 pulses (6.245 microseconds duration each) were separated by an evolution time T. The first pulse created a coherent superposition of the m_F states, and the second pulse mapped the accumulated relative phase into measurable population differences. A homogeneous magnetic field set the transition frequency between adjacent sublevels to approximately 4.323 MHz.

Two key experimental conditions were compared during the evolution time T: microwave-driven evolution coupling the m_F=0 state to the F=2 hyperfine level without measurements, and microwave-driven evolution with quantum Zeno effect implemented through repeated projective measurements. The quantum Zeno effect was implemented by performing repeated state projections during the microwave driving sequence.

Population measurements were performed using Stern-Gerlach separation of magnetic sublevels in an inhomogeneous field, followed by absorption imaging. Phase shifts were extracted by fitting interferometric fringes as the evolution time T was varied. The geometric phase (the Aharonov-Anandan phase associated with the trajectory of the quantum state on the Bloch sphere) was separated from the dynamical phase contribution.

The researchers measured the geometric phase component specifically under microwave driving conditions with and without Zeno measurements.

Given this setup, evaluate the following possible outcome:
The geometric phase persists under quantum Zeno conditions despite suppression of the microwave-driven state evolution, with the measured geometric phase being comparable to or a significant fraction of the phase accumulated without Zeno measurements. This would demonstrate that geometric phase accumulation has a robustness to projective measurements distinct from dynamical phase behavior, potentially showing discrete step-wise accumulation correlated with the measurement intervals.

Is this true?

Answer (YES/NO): NO